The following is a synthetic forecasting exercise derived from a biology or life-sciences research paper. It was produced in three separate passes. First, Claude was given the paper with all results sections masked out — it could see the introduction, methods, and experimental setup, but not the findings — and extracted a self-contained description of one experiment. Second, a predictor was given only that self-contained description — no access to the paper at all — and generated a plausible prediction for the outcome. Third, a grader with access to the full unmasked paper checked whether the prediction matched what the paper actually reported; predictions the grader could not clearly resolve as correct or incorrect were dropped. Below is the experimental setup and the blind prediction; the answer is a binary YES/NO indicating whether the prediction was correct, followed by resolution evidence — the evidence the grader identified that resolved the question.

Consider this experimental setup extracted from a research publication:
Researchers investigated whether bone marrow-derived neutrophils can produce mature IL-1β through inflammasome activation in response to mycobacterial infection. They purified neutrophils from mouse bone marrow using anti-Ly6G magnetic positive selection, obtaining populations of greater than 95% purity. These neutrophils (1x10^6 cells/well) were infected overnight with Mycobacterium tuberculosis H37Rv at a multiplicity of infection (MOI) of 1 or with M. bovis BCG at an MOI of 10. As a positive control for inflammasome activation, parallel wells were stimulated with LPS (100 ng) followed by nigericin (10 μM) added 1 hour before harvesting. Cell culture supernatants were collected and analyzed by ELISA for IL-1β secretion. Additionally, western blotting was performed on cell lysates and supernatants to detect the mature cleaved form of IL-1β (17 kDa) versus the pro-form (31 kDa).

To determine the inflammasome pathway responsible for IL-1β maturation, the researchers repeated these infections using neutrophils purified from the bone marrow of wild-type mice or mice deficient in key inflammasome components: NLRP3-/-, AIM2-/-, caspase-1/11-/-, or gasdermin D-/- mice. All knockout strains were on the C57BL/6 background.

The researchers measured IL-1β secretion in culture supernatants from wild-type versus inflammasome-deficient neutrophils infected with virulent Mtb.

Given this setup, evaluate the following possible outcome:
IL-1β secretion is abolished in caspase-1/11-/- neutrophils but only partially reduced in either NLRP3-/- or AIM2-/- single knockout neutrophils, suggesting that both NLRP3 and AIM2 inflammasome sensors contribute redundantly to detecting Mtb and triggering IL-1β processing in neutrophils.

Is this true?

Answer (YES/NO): NO